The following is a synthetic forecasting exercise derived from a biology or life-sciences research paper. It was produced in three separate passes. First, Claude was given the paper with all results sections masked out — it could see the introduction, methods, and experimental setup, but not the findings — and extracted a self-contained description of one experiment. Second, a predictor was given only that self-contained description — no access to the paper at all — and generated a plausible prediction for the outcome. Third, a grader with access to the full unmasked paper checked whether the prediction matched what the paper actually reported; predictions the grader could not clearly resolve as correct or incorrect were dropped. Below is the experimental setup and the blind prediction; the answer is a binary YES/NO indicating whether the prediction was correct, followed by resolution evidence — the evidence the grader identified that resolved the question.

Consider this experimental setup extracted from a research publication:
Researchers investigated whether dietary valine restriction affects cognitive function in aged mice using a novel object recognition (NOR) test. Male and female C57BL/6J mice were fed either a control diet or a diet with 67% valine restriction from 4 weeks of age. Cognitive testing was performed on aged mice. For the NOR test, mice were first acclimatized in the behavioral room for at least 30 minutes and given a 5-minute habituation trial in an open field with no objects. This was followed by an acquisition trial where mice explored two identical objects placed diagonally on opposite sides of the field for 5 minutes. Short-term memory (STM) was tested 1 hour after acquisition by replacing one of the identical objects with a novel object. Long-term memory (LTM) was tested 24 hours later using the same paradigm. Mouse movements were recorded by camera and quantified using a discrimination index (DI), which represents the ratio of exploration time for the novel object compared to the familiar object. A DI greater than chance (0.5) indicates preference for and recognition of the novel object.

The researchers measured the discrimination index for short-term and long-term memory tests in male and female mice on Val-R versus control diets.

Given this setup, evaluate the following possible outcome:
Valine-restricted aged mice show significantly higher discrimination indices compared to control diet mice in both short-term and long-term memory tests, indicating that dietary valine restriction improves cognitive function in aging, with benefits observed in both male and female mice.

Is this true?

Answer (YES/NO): NO